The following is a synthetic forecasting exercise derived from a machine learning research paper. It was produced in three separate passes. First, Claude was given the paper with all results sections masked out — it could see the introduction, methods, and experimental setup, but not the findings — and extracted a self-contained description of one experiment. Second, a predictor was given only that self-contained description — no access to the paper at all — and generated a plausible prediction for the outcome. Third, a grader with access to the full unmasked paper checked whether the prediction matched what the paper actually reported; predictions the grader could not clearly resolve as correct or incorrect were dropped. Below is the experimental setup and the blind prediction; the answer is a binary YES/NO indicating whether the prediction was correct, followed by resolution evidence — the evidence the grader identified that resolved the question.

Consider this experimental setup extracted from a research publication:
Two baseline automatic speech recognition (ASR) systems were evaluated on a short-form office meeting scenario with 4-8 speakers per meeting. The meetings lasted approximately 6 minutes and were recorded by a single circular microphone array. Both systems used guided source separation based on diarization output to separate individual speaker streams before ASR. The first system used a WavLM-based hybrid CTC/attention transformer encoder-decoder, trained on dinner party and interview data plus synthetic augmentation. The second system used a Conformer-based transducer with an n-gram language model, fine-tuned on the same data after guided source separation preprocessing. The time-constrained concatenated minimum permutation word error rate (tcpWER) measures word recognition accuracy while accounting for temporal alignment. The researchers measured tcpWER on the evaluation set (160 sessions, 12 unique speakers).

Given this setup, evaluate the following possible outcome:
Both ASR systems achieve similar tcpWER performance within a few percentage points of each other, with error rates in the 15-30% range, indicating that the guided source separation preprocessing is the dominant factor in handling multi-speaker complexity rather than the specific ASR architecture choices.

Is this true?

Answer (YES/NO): NO